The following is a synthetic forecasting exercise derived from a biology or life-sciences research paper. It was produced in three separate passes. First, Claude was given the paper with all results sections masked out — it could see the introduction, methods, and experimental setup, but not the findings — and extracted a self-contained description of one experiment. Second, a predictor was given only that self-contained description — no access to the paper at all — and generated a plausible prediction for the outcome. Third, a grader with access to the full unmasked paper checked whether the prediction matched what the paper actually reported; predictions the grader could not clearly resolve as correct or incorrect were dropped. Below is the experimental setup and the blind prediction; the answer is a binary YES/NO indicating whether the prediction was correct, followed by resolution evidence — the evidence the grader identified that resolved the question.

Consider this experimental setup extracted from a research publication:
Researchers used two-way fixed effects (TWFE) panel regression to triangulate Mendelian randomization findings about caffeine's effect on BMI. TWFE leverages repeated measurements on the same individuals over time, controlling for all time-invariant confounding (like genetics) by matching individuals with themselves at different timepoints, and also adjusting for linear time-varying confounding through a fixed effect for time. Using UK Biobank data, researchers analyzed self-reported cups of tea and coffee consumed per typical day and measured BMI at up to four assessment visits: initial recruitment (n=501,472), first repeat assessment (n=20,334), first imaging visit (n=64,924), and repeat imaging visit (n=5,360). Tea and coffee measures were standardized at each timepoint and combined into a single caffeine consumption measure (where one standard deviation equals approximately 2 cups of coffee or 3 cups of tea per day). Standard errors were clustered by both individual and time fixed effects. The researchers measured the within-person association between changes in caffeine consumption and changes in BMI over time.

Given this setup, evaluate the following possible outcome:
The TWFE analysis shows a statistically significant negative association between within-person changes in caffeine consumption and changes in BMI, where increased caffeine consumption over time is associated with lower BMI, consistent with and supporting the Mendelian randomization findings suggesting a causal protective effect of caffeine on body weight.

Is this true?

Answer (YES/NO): YES